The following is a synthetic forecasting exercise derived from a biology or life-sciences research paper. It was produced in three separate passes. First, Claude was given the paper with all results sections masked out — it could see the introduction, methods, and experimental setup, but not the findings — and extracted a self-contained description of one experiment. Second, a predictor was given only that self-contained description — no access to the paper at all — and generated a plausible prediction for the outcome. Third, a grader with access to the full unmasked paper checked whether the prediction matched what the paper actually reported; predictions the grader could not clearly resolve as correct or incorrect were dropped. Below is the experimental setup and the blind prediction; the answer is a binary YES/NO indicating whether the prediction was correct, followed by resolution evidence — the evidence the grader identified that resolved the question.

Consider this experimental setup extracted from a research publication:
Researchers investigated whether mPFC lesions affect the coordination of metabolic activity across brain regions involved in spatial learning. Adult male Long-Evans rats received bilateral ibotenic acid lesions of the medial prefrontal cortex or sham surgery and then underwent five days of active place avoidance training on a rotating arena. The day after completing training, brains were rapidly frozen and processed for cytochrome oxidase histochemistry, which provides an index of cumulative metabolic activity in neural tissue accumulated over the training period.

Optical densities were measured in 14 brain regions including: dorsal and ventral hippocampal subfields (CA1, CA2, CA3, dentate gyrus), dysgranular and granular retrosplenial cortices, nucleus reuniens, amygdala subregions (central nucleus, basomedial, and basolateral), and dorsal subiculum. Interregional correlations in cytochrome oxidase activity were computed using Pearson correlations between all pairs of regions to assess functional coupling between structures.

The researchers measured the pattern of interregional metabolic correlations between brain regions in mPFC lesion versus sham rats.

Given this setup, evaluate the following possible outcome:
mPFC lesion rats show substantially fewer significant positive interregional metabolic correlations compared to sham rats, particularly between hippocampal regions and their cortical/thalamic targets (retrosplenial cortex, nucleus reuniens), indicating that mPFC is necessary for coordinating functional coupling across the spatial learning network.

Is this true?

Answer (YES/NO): YES